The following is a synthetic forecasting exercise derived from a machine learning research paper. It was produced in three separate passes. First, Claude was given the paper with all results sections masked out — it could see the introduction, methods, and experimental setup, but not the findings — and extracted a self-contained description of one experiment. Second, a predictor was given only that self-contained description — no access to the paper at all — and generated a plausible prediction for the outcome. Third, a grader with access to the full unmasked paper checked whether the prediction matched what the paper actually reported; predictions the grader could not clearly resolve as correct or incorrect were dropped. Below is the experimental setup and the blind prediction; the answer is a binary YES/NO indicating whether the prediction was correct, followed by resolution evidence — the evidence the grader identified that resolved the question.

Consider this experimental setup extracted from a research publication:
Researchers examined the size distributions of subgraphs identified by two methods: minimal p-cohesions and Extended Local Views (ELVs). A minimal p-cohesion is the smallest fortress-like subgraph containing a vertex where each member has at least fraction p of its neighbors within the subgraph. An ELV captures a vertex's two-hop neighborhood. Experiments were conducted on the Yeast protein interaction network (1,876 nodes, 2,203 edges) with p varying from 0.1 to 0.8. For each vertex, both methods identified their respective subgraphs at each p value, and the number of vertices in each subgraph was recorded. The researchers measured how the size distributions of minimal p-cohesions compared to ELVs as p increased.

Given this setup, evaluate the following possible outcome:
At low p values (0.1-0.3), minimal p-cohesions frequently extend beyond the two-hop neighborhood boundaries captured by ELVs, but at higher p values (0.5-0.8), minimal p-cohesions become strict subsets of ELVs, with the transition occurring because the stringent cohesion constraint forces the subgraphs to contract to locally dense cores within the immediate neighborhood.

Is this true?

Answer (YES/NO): NO